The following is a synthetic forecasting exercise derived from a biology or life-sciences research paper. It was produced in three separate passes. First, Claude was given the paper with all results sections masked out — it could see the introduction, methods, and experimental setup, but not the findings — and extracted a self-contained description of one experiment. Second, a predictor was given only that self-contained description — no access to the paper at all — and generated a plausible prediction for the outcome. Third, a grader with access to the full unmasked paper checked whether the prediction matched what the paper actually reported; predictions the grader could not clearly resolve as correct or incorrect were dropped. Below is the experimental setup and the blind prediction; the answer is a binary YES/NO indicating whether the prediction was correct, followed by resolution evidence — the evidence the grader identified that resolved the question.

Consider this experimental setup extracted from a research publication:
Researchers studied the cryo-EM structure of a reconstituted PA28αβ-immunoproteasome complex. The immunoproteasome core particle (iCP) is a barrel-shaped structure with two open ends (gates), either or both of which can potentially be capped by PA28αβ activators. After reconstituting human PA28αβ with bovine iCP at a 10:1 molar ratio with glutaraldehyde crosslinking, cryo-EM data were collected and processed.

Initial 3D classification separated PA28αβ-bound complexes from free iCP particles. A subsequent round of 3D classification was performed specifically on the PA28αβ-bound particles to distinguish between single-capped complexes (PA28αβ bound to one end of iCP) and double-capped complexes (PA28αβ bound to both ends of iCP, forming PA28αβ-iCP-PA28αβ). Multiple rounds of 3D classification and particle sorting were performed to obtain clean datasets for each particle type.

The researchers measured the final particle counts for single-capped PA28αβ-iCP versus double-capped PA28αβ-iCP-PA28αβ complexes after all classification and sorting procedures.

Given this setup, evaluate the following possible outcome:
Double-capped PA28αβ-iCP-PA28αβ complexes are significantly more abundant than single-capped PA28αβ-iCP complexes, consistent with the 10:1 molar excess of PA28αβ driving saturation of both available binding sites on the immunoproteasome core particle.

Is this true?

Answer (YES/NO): NO